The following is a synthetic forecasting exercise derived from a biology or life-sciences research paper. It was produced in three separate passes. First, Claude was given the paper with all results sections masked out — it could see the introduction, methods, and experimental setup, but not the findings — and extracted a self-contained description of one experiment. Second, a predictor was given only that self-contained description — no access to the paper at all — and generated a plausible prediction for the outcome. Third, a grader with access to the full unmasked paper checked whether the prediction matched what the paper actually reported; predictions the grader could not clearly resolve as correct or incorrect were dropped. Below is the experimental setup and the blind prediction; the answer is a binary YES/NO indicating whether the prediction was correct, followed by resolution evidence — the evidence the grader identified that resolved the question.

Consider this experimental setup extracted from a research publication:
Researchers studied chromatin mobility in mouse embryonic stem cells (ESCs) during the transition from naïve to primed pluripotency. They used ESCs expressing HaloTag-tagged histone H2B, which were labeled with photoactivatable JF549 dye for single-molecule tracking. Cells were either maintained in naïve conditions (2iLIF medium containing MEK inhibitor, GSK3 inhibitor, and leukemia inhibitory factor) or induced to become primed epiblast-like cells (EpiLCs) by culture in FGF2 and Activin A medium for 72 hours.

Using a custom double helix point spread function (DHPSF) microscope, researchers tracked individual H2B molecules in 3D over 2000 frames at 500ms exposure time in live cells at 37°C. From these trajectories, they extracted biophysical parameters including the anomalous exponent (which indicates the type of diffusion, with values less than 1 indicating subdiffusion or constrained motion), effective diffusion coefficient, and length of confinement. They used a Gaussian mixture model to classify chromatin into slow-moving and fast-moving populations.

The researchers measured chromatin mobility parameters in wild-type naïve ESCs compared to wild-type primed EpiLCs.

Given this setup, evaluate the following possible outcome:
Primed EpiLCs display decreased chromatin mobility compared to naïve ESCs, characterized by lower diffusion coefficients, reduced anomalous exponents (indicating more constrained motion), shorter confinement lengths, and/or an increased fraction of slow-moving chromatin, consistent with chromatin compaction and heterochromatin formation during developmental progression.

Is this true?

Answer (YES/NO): NO